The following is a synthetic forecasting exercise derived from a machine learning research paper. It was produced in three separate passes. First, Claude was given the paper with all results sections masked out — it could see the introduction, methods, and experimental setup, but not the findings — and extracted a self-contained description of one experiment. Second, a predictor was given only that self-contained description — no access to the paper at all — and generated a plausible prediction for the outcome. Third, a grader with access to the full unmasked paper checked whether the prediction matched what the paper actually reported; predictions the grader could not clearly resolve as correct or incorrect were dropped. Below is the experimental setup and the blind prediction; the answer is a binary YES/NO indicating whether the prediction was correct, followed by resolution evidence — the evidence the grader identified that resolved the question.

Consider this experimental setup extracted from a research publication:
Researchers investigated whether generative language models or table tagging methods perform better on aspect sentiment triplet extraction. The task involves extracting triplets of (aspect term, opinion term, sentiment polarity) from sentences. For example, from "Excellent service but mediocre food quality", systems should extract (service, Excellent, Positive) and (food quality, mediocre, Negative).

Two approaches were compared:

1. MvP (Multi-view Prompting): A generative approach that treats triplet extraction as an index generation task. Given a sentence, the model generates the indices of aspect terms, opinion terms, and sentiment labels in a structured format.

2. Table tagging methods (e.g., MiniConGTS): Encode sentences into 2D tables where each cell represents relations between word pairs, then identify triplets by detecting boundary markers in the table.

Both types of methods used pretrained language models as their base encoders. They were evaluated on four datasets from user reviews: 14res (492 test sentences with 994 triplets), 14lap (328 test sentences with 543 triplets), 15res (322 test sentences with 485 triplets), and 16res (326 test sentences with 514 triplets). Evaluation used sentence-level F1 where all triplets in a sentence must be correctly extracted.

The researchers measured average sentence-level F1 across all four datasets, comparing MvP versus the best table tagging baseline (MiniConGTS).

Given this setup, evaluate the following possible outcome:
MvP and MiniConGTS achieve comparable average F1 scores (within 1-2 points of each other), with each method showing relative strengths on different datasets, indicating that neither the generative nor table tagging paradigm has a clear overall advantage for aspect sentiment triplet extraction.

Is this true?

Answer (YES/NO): YES